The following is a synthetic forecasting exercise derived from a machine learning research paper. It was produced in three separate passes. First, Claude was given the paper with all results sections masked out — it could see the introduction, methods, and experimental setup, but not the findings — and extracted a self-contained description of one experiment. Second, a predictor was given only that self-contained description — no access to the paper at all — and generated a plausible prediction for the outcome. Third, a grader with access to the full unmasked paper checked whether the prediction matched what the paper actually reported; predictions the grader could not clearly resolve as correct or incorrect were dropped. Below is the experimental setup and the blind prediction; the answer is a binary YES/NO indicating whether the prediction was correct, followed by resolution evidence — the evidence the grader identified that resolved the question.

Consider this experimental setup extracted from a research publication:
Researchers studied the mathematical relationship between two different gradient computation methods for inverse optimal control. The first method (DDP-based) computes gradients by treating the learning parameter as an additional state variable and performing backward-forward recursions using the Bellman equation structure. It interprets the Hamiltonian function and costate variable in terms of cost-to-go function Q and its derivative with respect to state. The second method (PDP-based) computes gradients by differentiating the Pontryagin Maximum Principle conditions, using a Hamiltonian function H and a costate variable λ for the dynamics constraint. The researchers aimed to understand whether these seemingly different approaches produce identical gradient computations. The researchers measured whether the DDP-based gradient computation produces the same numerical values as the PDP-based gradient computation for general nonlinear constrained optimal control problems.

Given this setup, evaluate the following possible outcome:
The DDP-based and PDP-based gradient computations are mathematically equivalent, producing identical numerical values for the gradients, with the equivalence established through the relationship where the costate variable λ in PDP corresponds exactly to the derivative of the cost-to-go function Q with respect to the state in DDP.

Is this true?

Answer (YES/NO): NO